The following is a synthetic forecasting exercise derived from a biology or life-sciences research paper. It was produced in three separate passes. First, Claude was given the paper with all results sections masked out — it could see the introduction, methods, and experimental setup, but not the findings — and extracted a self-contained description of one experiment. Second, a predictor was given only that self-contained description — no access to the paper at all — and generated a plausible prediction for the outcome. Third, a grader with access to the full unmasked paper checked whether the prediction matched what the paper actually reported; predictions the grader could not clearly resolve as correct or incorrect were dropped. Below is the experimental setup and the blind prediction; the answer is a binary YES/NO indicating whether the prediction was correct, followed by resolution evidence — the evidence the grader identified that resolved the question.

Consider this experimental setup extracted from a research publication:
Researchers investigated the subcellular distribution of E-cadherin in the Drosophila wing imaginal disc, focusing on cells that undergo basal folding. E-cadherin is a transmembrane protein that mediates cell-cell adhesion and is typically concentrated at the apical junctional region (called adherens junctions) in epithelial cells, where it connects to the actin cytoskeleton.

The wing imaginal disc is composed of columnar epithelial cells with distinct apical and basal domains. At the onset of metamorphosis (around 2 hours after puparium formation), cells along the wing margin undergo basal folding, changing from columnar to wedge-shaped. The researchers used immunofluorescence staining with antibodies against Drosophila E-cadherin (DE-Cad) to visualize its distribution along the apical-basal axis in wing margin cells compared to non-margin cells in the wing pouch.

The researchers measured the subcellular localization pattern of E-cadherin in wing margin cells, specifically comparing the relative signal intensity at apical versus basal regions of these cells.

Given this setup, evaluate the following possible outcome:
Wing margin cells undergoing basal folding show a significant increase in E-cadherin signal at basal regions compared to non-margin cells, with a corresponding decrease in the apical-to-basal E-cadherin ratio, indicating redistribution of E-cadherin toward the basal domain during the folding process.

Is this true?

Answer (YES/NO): NO